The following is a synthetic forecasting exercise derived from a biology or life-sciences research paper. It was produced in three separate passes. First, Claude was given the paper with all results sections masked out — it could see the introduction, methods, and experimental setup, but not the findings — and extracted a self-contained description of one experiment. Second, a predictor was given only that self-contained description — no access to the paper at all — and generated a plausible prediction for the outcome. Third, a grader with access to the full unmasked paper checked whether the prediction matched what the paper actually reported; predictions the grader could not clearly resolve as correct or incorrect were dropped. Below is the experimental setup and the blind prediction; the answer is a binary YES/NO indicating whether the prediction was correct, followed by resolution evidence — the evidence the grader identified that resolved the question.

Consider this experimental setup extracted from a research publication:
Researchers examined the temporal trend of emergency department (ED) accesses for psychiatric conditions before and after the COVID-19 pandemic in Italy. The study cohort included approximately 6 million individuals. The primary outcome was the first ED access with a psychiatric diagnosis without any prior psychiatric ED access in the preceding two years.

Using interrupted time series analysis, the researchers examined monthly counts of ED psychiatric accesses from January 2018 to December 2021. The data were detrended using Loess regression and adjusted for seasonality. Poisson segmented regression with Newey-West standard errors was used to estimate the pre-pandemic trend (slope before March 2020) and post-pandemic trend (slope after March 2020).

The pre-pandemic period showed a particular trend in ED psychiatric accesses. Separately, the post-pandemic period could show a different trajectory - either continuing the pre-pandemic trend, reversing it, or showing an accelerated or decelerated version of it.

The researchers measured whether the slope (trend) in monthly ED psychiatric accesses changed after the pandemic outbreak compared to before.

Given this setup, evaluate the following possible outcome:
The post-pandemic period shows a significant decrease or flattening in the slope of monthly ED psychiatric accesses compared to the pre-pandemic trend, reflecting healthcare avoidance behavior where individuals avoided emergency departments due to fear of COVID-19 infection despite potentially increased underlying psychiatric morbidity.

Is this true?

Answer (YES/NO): NO